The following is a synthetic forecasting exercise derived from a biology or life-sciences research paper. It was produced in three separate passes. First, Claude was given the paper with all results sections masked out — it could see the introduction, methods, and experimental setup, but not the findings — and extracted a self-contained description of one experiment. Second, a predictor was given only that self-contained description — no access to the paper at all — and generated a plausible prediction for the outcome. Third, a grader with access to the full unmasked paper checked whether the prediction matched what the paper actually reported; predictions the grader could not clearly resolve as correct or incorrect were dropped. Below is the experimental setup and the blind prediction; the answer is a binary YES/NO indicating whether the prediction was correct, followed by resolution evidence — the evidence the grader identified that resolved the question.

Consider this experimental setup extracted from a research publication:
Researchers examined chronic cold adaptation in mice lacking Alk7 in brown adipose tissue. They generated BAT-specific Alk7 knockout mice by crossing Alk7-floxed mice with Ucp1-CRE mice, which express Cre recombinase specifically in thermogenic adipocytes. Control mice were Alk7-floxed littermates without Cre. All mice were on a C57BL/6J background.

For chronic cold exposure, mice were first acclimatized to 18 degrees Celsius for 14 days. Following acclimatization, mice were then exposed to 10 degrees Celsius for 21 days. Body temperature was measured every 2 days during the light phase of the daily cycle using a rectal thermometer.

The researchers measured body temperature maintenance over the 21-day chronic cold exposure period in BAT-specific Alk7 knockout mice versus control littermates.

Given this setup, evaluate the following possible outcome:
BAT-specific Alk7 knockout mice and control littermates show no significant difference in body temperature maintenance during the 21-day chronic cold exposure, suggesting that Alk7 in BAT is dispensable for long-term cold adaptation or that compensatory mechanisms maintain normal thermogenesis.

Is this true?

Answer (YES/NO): NO